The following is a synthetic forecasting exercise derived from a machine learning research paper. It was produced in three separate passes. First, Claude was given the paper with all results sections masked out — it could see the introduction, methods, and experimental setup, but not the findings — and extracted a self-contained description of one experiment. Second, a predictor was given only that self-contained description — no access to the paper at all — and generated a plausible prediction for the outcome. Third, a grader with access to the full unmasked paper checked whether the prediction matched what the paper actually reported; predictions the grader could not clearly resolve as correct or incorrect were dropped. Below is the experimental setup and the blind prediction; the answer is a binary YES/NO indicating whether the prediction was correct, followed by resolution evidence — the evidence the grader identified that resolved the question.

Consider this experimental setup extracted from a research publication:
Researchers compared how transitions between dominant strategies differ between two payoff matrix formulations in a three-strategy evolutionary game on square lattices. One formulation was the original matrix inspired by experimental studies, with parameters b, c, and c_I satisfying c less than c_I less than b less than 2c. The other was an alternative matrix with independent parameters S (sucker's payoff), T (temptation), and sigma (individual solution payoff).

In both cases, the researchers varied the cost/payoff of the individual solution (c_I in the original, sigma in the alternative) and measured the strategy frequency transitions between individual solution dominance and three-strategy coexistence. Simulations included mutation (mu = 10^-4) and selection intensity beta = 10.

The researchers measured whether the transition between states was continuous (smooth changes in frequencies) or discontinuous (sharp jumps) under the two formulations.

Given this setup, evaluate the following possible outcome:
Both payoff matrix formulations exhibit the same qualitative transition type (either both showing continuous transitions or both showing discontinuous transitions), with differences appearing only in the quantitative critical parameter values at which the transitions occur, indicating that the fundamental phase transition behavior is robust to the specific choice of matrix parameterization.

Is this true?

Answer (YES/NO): NO